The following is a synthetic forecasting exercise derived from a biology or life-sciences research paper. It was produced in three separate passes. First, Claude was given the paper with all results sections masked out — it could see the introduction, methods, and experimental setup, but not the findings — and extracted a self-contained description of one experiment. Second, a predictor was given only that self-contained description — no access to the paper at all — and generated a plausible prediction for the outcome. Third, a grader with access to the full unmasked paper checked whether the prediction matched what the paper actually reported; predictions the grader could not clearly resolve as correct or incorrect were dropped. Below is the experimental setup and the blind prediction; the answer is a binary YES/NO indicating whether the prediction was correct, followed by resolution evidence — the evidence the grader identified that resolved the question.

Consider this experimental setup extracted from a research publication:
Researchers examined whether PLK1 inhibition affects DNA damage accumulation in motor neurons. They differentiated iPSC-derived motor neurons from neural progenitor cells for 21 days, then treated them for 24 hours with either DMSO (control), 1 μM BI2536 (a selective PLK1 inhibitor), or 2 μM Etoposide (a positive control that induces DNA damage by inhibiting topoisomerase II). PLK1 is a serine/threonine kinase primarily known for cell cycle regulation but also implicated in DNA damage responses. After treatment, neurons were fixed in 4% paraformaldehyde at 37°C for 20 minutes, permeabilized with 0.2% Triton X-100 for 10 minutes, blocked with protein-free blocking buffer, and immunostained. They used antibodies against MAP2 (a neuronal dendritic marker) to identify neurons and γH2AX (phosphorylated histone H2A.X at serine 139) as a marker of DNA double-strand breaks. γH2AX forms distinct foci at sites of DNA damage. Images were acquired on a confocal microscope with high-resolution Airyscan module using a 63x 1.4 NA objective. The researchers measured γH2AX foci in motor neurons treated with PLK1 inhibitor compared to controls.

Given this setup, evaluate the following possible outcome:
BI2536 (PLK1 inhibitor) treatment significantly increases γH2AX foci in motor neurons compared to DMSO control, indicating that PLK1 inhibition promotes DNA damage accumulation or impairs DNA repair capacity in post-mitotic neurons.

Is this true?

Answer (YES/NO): NO